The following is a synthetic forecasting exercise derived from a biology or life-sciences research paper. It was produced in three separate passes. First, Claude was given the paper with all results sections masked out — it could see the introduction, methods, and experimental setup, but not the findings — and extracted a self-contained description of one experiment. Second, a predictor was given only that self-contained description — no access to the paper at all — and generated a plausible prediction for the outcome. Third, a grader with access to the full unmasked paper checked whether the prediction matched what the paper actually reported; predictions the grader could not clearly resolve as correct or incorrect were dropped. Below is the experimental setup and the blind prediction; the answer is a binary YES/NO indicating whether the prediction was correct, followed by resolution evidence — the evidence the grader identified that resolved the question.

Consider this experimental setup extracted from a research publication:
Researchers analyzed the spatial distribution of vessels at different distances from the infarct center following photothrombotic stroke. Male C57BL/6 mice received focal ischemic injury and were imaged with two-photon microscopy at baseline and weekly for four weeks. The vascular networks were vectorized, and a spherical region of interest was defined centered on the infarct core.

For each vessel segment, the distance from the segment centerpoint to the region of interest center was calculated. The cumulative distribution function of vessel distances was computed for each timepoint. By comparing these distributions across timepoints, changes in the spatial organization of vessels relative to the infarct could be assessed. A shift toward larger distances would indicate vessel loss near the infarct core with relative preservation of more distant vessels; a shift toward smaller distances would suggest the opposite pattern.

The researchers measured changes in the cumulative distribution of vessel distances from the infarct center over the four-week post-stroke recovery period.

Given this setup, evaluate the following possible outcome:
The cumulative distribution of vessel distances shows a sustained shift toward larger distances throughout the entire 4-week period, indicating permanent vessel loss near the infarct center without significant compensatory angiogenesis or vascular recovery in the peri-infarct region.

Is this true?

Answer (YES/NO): NO